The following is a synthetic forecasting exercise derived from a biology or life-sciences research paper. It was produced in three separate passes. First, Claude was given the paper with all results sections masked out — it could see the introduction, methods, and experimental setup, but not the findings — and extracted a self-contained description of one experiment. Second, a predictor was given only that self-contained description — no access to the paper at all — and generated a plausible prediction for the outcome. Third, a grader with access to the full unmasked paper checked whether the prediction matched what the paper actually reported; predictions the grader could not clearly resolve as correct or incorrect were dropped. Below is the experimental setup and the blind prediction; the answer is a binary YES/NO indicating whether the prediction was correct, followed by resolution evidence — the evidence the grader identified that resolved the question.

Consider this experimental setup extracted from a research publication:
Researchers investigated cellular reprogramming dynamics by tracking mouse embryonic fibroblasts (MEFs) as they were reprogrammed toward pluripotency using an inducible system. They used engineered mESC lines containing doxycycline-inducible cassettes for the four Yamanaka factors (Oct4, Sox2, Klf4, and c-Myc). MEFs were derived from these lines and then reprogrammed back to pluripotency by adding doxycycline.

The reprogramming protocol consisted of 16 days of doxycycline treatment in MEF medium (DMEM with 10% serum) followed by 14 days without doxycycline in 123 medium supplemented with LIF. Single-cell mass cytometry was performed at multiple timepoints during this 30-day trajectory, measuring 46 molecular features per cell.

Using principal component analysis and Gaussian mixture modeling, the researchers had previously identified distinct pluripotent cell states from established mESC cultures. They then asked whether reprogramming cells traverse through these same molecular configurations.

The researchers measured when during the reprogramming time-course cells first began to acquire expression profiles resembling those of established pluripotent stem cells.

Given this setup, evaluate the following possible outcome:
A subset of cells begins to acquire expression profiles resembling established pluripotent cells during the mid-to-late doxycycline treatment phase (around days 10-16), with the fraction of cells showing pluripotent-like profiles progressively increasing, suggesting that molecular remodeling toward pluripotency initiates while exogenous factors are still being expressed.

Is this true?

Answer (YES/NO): YES